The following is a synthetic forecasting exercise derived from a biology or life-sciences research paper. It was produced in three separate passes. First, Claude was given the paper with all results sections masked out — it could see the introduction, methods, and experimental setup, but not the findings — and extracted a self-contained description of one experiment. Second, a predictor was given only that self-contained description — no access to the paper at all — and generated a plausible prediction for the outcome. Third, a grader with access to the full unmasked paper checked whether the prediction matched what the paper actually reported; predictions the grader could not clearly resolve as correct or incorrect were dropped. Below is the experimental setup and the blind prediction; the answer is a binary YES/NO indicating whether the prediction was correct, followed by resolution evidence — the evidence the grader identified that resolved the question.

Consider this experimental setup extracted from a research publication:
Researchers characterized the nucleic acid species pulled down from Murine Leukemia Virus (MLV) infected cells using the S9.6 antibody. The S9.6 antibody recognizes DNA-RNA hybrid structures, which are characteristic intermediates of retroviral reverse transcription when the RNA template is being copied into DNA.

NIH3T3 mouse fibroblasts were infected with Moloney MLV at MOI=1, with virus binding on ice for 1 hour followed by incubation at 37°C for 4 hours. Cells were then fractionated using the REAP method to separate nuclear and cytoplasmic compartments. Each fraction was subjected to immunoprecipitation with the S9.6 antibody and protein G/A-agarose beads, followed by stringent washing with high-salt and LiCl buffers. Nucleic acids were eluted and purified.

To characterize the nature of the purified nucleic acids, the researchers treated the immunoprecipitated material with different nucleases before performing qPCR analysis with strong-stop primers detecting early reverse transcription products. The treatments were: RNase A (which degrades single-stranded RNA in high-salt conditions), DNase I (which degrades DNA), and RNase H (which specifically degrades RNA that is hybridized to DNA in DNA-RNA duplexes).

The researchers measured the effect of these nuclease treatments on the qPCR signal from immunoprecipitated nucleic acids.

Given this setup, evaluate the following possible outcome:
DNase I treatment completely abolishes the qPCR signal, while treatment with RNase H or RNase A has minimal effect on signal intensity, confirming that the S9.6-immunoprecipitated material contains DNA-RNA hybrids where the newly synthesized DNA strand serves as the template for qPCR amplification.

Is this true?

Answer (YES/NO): NO